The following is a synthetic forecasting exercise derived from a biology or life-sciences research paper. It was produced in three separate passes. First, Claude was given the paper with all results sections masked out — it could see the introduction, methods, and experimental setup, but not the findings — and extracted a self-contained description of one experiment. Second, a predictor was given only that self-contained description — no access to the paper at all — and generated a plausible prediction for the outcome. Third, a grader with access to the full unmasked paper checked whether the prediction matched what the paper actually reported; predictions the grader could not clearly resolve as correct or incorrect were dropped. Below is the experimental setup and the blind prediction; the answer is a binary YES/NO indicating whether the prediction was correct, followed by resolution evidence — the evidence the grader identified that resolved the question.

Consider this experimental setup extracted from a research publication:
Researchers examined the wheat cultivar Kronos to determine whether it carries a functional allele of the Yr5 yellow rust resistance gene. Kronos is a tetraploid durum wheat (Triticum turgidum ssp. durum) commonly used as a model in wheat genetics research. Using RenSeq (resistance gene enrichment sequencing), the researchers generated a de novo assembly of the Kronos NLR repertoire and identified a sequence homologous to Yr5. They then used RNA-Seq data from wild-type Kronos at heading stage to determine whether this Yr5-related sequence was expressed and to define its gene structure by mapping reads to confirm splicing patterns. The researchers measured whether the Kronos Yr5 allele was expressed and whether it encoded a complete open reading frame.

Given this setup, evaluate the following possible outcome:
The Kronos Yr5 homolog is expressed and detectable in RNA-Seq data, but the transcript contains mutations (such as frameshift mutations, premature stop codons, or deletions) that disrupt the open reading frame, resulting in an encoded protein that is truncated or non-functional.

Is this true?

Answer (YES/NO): YES